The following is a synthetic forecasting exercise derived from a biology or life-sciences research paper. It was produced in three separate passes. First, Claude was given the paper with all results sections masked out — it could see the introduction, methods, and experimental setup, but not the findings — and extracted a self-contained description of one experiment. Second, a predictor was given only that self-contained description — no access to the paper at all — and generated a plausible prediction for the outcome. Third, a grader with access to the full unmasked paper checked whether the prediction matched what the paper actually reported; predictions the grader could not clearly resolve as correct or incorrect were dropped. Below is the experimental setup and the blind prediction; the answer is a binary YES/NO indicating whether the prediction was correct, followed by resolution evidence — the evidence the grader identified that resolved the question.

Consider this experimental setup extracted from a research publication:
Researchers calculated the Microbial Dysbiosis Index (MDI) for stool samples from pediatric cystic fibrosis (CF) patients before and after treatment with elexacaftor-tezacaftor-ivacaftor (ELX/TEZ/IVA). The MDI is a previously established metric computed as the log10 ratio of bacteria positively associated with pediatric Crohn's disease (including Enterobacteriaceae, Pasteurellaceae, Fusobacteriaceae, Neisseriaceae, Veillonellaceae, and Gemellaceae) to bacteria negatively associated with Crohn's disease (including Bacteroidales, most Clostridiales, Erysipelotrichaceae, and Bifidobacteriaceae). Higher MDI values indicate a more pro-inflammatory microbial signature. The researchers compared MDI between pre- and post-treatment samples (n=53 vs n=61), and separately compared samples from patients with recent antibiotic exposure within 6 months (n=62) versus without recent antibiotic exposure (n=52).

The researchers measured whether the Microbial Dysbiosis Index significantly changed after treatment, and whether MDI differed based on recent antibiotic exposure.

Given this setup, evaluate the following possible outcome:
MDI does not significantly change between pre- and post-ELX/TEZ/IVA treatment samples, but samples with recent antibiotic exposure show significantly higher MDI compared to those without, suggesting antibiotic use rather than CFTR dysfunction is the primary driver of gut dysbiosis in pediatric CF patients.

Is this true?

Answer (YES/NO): NO